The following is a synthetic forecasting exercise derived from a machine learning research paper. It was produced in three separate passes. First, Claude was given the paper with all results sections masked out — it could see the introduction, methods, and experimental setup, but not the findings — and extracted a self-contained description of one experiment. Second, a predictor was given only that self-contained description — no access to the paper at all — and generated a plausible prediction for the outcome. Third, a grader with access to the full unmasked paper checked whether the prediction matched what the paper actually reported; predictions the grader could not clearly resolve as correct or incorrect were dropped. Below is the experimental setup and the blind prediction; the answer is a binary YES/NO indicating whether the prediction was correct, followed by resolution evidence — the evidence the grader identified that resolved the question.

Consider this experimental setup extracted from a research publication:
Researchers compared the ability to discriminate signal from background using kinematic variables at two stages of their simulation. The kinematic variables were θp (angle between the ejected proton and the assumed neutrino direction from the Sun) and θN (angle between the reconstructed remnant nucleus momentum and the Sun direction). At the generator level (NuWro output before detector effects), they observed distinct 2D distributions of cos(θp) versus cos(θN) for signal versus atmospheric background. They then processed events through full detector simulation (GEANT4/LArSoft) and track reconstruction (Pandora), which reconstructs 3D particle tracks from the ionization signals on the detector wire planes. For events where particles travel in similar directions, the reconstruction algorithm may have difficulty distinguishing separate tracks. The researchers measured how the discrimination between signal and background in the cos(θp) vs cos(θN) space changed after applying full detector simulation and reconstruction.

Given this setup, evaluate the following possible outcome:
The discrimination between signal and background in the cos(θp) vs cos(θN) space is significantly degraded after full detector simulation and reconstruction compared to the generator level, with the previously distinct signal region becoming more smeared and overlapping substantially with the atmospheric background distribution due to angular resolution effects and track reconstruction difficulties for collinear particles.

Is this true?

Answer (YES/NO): YES